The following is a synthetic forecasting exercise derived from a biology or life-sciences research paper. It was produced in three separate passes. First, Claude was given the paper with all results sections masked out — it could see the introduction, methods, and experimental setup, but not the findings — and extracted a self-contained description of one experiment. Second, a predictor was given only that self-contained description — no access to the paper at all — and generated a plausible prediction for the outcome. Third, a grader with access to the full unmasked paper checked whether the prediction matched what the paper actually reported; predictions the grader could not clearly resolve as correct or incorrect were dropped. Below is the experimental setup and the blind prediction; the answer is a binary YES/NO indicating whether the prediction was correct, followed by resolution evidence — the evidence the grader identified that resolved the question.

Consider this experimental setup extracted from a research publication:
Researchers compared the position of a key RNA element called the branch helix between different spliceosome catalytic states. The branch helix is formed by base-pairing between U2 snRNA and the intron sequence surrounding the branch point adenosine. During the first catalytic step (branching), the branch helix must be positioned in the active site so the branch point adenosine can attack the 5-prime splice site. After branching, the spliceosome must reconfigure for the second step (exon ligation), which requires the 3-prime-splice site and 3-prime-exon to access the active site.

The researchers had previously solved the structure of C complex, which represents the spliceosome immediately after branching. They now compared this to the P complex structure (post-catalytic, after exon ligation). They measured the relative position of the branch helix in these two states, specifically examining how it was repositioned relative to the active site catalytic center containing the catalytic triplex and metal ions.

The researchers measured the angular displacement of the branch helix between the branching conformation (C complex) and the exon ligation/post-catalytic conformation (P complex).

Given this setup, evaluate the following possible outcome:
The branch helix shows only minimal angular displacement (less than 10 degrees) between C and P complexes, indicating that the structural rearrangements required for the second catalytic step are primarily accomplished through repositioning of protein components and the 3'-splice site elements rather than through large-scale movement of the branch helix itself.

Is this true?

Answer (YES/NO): NO